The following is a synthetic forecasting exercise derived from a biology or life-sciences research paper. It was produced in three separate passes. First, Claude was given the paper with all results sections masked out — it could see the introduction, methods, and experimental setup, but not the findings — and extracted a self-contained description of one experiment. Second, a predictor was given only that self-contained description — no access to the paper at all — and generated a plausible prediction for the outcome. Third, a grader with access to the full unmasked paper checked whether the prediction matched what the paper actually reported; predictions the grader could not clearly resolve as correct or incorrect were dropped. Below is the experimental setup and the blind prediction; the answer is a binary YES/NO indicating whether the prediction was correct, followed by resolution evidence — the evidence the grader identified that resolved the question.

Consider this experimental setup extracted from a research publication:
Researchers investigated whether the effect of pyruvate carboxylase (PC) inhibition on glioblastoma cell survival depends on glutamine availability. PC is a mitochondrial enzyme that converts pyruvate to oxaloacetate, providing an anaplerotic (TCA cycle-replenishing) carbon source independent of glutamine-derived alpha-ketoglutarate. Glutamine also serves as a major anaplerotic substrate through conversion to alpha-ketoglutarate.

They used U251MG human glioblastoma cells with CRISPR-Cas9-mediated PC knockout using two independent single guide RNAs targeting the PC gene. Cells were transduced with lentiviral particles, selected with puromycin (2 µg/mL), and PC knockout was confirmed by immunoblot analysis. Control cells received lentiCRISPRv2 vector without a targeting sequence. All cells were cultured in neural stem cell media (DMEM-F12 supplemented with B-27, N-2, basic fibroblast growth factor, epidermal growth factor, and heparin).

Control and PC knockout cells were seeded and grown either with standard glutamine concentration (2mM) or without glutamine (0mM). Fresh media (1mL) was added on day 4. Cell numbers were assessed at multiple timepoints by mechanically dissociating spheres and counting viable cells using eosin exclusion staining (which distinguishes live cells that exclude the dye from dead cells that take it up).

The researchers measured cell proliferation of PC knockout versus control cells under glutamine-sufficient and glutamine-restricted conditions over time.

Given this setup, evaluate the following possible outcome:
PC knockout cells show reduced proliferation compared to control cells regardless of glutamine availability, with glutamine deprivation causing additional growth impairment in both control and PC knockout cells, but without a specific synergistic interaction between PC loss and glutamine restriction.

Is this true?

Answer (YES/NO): NO